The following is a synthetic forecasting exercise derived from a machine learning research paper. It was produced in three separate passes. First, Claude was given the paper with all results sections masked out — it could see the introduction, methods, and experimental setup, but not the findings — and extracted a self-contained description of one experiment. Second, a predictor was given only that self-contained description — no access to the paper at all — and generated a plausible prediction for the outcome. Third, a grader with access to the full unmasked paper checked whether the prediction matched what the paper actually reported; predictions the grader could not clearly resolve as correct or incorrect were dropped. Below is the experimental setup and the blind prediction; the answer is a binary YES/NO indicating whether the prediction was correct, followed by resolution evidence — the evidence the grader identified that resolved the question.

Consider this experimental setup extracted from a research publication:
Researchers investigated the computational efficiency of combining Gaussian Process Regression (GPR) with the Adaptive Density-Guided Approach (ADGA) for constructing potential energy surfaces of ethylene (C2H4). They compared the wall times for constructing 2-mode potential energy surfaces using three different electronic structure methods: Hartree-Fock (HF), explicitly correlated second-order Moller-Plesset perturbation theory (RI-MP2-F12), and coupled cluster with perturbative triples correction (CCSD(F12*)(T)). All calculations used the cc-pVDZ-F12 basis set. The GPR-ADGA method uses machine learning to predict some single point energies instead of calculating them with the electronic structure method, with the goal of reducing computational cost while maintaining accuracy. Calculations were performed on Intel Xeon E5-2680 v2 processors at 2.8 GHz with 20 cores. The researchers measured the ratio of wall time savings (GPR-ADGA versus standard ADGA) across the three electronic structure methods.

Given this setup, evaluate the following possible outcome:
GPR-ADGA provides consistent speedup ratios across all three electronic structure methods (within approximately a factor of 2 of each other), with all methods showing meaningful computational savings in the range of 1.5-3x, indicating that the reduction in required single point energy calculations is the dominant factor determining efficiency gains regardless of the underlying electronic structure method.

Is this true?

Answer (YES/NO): NO